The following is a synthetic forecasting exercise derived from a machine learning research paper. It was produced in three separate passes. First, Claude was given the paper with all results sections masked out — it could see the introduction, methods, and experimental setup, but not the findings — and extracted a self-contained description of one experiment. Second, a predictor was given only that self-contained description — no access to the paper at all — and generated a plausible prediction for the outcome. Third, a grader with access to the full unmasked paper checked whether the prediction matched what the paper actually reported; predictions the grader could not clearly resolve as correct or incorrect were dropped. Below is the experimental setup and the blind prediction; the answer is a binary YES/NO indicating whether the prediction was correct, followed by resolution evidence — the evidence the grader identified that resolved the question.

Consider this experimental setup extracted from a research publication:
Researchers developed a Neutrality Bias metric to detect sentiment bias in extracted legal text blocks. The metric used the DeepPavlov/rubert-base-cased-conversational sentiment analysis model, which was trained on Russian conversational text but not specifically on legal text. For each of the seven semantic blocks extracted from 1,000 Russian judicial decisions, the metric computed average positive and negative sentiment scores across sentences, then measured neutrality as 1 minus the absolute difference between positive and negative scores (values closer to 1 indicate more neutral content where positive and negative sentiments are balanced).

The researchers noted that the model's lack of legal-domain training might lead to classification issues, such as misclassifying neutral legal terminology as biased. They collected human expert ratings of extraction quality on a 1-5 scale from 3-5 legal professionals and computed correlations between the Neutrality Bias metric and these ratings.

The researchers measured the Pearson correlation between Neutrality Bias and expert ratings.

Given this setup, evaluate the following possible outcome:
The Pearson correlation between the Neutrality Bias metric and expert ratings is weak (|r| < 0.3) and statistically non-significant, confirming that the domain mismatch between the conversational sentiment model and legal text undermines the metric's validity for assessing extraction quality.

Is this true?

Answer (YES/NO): NO